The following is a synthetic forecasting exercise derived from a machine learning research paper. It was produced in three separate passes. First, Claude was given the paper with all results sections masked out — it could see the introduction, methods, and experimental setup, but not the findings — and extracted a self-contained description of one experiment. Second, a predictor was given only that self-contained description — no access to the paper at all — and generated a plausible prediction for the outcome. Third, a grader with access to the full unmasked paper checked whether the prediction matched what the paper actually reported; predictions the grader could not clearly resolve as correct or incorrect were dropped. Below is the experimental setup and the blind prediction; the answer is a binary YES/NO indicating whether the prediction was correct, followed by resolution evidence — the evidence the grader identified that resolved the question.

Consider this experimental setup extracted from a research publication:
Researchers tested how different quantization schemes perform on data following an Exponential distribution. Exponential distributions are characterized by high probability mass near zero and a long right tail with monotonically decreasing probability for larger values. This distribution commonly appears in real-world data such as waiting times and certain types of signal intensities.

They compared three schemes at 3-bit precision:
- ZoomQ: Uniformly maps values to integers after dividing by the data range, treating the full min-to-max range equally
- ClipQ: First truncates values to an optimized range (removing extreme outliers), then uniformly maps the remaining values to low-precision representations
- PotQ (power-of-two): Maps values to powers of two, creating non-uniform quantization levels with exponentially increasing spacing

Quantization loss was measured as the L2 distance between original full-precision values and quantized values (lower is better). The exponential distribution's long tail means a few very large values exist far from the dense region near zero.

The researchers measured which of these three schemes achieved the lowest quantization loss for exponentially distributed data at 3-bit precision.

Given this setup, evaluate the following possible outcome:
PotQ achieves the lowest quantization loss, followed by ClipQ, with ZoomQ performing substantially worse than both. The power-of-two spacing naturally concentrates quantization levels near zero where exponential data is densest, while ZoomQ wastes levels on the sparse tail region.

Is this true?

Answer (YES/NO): NO